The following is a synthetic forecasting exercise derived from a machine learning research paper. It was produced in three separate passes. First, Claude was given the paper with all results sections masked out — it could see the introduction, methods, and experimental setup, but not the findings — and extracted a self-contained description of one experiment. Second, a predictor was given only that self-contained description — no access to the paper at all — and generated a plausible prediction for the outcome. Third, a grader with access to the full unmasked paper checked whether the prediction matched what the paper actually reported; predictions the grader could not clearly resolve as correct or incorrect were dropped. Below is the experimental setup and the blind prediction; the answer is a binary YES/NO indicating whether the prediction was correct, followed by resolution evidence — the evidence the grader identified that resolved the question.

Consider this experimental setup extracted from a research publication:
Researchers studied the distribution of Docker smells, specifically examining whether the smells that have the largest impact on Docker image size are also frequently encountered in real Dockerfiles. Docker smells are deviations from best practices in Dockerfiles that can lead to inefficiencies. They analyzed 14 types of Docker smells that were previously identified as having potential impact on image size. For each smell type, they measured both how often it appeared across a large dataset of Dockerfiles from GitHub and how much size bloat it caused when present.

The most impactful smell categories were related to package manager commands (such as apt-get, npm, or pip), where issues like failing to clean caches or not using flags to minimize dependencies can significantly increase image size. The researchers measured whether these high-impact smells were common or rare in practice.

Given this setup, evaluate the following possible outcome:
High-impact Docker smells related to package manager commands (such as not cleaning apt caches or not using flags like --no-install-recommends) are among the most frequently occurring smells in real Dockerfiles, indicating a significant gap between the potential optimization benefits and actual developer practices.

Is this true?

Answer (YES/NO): YES